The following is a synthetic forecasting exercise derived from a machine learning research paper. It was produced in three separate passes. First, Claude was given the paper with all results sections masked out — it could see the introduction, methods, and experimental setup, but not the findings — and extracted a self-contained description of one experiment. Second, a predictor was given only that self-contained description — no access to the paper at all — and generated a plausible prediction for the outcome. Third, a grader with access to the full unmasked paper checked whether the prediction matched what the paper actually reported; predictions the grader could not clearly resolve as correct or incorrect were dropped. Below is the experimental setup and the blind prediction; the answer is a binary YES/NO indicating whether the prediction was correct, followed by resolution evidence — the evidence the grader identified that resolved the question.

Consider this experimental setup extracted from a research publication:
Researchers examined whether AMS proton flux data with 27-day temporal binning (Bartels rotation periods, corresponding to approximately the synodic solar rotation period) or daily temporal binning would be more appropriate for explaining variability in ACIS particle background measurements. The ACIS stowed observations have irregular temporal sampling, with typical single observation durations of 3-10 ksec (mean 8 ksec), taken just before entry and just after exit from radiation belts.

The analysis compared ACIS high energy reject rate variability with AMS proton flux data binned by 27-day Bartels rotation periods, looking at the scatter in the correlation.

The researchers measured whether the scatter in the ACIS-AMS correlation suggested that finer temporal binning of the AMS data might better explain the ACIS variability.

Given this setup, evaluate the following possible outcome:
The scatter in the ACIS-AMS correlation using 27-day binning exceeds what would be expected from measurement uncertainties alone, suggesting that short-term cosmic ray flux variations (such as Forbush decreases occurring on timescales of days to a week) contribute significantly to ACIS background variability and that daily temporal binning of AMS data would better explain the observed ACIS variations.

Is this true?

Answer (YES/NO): YES